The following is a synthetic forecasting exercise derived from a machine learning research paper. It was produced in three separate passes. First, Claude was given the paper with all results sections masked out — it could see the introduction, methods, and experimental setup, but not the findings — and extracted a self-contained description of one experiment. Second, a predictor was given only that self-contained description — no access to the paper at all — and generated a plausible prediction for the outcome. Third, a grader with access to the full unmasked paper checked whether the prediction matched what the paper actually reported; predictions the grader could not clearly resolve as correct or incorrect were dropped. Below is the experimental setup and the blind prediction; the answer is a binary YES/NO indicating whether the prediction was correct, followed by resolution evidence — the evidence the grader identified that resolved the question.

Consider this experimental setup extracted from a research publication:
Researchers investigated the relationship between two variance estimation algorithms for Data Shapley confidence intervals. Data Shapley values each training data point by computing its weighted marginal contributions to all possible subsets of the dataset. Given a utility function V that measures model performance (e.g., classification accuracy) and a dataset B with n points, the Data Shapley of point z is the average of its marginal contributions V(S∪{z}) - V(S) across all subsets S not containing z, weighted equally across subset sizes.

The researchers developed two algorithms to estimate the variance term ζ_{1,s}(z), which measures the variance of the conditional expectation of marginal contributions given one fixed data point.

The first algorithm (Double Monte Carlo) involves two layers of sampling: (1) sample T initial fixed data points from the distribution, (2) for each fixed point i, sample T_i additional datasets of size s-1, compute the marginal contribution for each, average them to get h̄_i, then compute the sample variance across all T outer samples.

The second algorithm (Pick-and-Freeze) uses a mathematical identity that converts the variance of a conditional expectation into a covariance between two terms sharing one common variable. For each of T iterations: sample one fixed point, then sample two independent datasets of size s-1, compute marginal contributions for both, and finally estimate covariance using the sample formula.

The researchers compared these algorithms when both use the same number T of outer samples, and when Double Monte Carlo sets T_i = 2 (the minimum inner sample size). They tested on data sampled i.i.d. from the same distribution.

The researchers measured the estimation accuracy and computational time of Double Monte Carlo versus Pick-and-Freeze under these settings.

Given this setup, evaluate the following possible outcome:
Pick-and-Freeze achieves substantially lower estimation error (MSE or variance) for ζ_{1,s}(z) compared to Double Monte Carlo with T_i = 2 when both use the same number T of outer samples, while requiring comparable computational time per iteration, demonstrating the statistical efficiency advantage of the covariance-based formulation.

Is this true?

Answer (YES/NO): NO